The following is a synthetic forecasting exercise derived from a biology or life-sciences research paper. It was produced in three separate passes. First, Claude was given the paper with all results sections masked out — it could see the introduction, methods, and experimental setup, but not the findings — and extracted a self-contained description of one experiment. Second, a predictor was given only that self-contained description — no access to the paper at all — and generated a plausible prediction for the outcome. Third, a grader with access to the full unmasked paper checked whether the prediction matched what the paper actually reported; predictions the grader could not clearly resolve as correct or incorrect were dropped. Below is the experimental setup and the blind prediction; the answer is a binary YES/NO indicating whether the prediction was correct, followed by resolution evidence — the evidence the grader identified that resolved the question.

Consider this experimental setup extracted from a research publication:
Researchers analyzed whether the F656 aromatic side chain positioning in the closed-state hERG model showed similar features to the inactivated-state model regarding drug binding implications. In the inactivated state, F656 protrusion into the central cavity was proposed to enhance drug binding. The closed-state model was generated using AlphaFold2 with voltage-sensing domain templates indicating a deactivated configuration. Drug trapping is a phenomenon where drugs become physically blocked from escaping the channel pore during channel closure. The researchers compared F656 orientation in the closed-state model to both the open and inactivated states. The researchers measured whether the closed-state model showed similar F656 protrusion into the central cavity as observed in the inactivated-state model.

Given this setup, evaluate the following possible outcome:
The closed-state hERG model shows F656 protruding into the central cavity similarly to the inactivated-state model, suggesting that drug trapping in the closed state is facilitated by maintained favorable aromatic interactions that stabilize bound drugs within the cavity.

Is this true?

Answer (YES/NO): YES